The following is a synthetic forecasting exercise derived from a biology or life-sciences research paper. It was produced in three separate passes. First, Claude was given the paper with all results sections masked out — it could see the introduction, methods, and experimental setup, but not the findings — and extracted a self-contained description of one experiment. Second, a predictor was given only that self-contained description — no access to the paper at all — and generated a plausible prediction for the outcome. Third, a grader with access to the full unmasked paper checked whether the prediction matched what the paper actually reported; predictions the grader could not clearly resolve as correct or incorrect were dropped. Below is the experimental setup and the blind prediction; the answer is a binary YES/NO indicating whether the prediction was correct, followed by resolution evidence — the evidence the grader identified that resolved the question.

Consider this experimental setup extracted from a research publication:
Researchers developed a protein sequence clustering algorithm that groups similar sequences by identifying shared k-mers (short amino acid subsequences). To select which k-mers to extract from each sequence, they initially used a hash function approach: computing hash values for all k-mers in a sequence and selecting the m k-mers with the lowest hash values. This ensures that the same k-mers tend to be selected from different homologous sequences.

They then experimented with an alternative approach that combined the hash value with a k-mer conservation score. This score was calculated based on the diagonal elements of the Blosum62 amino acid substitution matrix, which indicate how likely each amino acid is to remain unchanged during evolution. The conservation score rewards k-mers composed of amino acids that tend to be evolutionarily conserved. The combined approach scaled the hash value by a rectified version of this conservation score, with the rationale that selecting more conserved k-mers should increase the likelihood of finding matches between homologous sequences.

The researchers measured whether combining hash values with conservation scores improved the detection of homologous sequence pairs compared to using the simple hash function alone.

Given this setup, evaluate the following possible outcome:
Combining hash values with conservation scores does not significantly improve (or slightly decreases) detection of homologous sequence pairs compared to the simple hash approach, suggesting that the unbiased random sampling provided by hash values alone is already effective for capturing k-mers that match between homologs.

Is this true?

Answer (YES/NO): YES